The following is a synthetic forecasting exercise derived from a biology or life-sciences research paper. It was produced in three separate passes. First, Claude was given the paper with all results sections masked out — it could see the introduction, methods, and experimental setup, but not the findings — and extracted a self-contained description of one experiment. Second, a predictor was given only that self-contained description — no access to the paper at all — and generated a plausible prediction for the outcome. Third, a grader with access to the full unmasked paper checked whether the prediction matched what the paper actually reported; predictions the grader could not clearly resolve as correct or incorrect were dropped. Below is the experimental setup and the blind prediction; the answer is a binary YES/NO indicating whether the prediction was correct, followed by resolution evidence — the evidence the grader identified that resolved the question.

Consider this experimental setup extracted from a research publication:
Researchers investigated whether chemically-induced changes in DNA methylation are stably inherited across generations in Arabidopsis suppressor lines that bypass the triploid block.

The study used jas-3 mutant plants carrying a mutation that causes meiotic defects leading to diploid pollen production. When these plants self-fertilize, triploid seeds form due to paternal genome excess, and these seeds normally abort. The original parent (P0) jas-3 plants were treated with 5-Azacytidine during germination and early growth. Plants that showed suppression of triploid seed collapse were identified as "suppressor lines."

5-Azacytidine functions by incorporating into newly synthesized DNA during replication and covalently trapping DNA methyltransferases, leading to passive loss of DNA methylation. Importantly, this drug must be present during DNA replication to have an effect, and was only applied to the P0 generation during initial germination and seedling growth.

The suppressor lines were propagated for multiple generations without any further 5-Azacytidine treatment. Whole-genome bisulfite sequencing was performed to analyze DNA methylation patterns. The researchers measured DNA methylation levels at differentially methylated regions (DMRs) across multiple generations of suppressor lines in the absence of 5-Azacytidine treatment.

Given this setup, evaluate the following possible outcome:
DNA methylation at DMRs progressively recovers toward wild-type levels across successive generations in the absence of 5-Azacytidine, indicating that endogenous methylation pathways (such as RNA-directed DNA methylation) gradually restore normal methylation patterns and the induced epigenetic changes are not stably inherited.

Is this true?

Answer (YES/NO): NO